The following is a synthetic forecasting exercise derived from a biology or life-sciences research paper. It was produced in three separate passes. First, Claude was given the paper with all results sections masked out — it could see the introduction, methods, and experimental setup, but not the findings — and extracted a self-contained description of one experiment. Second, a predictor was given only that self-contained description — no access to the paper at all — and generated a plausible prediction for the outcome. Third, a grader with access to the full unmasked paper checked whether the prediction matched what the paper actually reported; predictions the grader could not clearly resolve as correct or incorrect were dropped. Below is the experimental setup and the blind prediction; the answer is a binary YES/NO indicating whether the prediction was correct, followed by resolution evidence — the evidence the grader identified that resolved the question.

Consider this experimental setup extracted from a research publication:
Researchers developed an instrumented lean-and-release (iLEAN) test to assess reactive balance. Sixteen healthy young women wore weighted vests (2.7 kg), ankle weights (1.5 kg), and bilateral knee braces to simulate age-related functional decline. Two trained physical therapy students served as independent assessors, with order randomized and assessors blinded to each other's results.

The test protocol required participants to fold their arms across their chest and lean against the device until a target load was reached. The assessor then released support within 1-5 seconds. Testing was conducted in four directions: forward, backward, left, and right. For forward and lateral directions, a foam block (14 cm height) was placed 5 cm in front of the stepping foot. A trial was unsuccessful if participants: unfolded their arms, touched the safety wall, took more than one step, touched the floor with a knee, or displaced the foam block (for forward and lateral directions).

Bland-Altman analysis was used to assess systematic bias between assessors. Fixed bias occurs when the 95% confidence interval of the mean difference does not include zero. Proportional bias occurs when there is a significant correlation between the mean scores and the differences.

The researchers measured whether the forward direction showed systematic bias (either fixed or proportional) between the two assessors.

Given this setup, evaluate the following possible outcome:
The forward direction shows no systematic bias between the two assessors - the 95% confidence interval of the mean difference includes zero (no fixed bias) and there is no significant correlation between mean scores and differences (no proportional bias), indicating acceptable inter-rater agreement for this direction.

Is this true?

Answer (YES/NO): YES